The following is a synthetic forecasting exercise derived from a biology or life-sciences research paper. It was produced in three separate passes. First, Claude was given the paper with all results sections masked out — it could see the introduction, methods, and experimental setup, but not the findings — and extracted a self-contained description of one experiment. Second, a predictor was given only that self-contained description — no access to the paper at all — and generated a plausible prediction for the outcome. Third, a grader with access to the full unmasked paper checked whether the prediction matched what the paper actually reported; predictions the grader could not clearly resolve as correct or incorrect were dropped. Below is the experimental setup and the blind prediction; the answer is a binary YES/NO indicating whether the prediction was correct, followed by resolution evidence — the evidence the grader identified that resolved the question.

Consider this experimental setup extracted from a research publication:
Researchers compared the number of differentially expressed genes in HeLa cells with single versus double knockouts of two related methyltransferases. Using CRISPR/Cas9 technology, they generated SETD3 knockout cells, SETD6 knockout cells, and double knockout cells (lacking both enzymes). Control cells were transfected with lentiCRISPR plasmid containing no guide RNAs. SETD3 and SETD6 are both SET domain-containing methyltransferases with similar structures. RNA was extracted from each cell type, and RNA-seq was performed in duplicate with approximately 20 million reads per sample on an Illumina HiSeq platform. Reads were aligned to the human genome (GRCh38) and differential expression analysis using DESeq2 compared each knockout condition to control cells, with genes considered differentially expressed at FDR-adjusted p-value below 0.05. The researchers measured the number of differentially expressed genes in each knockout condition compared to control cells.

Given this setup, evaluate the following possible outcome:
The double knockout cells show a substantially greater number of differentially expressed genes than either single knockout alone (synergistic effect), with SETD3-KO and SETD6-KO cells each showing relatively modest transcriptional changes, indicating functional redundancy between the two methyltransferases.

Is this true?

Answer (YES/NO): YES